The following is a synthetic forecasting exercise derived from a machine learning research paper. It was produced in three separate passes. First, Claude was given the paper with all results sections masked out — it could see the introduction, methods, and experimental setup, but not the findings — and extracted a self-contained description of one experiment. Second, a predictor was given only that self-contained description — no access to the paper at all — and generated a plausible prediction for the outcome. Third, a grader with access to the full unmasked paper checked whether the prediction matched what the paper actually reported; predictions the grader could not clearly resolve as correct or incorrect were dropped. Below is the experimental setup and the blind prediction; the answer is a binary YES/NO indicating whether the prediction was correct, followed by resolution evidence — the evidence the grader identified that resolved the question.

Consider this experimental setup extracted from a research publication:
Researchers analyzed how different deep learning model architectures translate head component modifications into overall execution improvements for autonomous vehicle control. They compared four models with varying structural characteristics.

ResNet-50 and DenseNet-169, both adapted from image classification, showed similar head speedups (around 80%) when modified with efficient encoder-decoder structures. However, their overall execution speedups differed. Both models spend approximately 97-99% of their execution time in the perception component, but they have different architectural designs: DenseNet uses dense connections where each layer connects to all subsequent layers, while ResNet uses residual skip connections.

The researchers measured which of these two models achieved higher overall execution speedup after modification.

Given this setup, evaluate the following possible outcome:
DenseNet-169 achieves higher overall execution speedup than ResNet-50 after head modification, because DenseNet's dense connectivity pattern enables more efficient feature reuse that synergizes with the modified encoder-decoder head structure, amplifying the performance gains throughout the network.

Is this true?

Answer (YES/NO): NO